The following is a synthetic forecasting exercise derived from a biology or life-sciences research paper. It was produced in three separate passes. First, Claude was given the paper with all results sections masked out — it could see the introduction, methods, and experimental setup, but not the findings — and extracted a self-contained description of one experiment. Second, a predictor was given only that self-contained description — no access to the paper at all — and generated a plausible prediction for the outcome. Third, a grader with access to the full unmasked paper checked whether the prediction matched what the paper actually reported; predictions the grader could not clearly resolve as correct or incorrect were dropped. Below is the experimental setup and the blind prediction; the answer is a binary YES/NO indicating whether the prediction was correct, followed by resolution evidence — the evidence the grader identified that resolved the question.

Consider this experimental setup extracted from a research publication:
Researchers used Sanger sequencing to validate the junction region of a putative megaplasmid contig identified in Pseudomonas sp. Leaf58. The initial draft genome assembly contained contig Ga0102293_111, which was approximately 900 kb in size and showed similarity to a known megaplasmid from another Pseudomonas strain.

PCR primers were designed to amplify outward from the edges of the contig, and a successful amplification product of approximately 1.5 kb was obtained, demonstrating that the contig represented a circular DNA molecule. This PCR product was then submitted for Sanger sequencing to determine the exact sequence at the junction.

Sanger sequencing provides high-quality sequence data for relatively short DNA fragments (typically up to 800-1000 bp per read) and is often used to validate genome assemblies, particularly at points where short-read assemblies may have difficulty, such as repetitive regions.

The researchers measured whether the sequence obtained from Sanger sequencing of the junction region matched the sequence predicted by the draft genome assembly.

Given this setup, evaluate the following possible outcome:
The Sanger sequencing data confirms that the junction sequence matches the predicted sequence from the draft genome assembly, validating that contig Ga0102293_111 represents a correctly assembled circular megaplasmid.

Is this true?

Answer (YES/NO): NO